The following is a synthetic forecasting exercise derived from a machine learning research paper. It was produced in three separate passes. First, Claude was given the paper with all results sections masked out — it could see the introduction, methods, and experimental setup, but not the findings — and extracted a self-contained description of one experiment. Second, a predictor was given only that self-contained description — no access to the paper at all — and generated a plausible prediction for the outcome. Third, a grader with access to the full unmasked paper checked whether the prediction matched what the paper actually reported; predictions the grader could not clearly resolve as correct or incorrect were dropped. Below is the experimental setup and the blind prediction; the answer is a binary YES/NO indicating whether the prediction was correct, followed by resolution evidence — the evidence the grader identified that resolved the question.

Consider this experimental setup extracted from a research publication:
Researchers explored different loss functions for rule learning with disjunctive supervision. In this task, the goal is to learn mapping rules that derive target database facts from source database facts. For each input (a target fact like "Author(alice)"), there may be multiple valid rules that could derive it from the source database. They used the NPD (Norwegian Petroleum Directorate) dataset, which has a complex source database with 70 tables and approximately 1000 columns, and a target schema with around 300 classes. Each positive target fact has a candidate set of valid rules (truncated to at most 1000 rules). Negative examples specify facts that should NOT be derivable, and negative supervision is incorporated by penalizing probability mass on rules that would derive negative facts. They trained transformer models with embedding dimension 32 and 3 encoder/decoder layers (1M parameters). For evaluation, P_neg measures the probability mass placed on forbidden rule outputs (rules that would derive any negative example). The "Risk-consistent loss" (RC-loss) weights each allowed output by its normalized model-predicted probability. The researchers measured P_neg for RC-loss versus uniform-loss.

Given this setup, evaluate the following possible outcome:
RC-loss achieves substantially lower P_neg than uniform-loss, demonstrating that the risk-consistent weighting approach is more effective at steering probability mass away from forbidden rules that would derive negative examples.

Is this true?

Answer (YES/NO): YES